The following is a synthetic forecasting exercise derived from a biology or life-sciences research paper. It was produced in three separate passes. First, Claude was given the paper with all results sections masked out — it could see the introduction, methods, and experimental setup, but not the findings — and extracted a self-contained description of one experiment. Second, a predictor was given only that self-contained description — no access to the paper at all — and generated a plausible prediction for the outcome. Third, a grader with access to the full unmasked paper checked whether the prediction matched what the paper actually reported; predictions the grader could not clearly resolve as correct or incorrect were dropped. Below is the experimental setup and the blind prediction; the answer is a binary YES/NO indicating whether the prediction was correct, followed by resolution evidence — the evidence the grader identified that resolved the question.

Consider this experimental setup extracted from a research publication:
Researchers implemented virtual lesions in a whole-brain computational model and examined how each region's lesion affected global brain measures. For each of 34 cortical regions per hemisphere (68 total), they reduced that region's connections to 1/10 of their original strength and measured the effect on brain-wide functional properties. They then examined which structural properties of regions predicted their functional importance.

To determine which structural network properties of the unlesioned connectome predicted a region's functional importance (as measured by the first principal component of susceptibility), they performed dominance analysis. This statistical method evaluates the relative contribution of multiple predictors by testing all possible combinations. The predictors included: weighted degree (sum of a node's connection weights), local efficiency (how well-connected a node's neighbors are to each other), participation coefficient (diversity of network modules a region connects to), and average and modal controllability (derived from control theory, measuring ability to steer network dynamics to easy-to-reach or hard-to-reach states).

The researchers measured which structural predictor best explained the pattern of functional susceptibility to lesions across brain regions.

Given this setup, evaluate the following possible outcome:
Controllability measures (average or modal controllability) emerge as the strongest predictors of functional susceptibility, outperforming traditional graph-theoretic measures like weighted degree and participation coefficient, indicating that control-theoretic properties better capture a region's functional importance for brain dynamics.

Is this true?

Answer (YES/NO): NO